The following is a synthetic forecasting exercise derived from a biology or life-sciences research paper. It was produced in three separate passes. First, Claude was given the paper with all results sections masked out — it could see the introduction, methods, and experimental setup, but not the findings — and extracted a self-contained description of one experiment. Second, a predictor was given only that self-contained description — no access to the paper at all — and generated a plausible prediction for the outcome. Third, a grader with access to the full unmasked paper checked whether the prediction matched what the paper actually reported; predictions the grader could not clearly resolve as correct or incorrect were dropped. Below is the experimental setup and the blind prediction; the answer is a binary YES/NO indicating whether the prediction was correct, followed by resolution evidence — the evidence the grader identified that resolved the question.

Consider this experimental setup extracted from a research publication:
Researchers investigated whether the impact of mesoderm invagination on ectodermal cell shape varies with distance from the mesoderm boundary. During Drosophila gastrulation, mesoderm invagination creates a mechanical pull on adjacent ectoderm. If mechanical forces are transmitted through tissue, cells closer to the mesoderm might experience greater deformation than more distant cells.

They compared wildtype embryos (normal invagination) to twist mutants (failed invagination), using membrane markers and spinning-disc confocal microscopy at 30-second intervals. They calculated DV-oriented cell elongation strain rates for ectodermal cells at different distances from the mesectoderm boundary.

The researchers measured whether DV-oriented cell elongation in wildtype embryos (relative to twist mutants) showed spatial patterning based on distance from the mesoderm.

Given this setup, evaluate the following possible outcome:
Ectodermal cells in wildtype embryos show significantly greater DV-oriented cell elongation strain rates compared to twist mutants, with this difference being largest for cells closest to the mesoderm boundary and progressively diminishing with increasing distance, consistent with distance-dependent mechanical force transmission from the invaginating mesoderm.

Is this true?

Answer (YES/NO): YES